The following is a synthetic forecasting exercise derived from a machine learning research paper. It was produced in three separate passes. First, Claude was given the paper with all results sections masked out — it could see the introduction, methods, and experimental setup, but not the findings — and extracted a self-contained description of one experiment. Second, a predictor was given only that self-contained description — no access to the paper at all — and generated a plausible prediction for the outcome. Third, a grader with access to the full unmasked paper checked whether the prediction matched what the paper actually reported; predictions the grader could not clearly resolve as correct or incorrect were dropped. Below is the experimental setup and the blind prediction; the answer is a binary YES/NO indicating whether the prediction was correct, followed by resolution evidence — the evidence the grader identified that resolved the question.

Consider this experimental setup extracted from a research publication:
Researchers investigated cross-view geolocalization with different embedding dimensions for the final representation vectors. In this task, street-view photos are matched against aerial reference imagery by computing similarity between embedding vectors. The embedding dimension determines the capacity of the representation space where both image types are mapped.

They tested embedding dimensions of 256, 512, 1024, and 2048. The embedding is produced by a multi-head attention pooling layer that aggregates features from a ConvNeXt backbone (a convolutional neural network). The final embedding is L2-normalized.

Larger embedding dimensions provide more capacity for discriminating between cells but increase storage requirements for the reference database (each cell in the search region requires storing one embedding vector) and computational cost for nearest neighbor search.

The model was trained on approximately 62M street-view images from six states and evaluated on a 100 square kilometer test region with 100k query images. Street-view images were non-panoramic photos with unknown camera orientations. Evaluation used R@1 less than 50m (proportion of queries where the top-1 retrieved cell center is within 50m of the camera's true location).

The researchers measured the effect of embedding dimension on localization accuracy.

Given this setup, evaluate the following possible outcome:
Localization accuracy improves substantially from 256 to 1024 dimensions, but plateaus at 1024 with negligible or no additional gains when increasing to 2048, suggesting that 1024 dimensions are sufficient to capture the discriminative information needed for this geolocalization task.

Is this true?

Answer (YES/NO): NO